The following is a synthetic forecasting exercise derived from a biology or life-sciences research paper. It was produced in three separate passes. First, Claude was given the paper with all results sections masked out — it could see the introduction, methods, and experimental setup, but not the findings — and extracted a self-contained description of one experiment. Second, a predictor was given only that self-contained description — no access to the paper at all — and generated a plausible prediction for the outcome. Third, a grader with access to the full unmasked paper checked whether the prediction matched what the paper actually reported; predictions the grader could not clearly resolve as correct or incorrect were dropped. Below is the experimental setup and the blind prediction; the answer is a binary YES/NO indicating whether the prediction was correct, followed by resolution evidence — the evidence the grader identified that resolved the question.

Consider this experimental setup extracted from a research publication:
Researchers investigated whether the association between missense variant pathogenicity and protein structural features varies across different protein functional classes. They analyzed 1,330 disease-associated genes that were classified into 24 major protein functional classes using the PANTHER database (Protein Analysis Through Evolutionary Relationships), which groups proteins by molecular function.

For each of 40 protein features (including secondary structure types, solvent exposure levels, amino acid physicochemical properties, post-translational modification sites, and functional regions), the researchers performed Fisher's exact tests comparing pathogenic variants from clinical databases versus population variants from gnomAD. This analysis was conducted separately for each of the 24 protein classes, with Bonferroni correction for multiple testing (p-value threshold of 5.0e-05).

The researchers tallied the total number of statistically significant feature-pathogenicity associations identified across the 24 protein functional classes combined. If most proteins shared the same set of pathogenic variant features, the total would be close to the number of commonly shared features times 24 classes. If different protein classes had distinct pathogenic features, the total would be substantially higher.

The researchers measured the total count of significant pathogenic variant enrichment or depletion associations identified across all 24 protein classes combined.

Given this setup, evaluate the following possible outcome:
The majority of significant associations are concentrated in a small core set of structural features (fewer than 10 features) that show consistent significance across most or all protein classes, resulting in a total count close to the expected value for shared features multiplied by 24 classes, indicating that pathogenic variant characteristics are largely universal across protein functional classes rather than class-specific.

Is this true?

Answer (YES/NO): NO